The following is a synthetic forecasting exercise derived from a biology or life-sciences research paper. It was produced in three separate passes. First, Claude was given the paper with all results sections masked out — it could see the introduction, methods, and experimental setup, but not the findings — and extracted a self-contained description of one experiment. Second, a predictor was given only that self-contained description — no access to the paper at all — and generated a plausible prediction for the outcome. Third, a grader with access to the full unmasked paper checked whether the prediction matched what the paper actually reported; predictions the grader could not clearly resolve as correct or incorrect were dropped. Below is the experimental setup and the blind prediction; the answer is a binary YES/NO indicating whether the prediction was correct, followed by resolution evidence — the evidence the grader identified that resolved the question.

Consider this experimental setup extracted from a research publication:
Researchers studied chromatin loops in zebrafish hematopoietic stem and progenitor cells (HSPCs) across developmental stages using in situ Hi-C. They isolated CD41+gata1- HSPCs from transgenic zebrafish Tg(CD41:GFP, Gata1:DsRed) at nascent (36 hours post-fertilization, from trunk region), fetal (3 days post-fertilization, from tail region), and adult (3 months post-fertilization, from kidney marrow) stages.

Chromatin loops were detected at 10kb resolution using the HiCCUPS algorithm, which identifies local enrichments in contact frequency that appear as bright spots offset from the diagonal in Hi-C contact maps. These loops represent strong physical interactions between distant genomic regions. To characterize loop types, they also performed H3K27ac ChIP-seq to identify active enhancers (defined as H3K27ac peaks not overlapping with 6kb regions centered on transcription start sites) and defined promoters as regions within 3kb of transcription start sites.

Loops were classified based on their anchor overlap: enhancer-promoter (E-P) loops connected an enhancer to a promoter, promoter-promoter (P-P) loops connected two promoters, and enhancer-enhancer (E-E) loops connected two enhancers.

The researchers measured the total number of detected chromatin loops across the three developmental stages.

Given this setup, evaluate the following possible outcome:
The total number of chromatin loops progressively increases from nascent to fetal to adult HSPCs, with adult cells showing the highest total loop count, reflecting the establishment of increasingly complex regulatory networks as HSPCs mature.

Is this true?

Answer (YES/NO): NO